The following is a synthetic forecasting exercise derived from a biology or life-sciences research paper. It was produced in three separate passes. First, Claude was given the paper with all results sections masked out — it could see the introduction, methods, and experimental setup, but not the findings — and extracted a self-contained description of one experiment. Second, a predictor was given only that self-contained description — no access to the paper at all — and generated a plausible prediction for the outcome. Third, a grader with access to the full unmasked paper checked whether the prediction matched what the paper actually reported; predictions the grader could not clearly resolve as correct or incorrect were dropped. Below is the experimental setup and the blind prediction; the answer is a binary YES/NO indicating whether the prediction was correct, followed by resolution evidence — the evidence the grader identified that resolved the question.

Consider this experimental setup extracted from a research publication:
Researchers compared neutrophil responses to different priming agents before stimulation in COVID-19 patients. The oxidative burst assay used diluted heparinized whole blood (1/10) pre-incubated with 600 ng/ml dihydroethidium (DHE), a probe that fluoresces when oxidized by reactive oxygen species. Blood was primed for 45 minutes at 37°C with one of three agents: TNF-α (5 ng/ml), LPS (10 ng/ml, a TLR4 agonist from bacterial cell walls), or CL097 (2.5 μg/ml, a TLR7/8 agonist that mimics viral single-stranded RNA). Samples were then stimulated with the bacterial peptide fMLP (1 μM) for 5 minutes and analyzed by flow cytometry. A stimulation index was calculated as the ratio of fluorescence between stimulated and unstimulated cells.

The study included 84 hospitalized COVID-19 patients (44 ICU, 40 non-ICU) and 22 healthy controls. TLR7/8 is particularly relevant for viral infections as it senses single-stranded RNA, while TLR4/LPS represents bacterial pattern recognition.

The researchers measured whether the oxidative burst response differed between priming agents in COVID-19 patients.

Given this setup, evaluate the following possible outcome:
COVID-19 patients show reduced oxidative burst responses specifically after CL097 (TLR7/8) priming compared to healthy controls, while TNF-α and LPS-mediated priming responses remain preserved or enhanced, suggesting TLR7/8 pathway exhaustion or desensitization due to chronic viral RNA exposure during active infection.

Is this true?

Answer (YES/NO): NO